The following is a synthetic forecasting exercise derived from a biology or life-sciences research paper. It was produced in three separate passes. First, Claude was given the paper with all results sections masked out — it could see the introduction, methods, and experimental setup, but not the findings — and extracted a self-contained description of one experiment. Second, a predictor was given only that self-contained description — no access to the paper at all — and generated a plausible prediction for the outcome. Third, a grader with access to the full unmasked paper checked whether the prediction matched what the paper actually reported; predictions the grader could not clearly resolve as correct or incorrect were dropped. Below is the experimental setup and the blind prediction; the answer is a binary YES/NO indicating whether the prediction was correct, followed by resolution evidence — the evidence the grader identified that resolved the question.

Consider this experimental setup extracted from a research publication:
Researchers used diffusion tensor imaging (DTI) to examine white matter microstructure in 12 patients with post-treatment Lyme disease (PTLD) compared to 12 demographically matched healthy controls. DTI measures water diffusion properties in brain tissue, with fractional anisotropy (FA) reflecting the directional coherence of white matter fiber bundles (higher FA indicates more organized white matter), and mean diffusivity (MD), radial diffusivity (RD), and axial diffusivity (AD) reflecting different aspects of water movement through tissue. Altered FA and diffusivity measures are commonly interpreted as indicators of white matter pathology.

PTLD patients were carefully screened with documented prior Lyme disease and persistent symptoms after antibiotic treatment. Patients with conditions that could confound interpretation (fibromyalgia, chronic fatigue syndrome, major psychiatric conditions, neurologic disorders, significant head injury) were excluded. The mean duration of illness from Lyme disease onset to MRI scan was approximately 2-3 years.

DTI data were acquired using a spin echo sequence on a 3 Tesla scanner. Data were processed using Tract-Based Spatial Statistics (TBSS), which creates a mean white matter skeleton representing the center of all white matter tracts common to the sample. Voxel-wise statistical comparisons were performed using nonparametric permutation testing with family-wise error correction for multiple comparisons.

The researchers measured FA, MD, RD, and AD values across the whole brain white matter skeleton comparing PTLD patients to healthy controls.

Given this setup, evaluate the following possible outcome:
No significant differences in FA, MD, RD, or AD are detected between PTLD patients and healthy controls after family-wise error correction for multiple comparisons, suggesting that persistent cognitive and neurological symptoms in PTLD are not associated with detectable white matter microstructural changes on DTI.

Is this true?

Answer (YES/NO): YES